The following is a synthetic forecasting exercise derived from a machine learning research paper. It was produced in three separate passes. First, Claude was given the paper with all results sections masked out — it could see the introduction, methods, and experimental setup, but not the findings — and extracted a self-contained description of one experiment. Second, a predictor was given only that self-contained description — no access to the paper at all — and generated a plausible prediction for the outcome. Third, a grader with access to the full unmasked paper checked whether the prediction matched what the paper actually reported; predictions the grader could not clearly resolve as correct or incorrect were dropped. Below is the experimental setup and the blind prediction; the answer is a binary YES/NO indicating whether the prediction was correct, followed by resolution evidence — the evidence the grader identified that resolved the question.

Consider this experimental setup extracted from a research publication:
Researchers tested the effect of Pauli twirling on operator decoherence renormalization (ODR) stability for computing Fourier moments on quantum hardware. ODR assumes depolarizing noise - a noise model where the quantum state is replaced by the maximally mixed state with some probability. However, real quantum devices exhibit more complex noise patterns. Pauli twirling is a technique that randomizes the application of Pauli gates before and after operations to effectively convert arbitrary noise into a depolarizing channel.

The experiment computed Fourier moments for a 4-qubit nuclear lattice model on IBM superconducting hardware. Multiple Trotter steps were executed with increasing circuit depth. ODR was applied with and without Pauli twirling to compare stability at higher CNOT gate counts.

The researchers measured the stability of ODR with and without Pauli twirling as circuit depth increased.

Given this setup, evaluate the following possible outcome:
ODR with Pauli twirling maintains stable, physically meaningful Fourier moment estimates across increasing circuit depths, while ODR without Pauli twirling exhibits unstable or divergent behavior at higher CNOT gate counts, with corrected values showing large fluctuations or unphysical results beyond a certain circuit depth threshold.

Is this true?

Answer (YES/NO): NO